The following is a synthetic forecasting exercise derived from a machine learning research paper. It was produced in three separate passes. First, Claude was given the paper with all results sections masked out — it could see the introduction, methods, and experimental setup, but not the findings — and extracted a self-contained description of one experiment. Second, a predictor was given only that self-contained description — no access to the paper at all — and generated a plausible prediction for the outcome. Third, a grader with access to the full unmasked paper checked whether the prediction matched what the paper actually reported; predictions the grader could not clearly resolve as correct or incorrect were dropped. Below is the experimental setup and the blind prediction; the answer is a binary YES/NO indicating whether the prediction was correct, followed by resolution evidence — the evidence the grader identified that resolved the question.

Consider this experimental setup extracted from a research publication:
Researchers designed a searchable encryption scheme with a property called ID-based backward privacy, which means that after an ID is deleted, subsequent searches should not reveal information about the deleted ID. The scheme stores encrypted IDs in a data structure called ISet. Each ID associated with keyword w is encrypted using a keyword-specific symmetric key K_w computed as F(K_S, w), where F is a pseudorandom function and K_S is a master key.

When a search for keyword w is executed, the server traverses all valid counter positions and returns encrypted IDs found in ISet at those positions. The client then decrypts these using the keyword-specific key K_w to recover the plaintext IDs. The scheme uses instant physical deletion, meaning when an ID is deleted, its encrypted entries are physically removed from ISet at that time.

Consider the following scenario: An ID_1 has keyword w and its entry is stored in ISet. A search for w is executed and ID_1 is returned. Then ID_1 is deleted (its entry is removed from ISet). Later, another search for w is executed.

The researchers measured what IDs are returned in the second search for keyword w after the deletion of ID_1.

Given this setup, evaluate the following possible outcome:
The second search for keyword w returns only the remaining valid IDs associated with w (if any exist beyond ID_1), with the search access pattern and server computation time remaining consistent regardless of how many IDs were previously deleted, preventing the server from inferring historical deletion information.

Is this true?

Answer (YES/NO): NO